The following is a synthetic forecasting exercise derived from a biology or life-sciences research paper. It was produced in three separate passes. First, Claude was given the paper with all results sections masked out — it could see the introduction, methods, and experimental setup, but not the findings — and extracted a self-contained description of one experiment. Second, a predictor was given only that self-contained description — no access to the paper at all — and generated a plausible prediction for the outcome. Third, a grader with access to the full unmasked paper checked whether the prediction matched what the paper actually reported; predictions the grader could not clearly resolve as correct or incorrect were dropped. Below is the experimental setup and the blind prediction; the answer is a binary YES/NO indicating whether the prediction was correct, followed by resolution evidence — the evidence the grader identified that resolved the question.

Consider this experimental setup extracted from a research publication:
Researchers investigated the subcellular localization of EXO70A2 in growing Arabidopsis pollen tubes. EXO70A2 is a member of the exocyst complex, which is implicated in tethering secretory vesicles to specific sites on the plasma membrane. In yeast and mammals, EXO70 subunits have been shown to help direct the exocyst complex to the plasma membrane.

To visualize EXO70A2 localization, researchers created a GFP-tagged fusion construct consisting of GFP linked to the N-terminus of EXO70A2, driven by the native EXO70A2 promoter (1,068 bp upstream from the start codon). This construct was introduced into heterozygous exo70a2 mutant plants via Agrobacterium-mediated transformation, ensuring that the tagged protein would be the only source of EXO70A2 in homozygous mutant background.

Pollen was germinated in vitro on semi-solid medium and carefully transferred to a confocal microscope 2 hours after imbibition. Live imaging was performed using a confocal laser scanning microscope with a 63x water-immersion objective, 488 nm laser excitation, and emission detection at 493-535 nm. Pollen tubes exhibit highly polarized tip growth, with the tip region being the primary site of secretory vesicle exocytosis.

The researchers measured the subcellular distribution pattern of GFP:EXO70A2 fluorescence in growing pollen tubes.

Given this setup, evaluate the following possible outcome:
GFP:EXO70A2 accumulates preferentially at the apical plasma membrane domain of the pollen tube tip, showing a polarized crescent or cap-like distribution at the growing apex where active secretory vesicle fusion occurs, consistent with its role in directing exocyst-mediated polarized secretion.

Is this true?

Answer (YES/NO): YES